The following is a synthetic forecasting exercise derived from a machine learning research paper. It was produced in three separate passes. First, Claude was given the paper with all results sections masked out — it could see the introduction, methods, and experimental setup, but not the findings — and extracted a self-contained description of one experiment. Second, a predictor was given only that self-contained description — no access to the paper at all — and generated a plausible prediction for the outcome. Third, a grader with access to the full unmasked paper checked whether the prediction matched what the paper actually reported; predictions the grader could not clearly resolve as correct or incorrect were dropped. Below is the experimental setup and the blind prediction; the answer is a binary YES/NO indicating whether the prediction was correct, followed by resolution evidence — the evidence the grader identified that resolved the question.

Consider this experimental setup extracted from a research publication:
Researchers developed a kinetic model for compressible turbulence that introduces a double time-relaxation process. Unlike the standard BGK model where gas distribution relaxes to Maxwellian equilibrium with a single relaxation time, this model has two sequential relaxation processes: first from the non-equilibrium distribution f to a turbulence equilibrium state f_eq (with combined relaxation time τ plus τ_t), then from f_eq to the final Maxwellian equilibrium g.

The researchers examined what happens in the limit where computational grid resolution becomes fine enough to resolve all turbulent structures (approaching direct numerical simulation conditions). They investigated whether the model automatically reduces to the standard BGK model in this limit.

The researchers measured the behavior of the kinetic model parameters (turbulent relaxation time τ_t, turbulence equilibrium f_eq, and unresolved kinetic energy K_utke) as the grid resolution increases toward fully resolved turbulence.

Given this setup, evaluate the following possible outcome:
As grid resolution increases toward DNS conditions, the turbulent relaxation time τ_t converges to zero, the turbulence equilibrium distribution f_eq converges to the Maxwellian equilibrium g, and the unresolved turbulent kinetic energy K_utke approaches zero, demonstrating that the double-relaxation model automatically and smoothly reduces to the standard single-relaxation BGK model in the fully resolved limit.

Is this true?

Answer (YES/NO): YES